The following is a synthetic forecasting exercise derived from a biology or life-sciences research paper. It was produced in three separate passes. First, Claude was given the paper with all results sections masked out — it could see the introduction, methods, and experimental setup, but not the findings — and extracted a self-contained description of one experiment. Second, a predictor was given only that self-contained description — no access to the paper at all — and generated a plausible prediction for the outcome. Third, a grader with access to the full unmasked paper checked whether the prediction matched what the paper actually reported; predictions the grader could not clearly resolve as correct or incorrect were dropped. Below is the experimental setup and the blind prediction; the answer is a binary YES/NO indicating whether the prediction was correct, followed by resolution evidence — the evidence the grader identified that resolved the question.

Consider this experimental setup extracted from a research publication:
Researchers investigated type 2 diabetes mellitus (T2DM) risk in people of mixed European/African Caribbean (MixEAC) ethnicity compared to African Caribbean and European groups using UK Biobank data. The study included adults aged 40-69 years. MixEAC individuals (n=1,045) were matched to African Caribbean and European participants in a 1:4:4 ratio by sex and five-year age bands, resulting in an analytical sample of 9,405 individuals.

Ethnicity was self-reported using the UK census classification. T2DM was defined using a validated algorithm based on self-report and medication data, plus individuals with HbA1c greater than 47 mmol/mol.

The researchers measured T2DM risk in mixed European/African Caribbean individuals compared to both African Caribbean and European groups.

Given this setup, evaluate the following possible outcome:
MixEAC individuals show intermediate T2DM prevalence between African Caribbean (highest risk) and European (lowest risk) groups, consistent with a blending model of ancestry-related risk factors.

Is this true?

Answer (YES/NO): YES